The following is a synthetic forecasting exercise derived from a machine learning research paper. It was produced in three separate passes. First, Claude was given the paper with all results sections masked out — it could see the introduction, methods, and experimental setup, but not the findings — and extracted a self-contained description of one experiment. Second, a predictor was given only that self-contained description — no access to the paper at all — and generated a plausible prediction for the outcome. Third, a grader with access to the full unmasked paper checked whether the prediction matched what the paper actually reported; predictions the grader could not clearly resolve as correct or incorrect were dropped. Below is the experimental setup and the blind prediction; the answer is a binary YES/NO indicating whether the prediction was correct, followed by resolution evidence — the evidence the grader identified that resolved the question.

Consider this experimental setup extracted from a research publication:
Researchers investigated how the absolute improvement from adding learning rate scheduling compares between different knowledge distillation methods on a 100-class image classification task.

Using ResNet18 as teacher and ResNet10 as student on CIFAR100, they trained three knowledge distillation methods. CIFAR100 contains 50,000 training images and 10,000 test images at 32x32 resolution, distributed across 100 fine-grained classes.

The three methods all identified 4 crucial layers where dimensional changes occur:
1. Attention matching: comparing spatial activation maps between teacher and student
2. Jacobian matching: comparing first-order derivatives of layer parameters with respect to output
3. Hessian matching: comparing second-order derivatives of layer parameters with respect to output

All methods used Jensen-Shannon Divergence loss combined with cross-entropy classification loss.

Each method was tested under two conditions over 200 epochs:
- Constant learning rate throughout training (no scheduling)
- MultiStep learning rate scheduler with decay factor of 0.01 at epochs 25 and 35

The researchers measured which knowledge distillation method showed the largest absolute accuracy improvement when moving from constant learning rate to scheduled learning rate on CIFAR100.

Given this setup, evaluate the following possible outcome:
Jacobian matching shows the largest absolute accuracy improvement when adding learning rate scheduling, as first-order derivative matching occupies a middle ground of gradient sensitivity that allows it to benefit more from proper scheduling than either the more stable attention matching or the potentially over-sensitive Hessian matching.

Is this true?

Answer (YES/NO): NO